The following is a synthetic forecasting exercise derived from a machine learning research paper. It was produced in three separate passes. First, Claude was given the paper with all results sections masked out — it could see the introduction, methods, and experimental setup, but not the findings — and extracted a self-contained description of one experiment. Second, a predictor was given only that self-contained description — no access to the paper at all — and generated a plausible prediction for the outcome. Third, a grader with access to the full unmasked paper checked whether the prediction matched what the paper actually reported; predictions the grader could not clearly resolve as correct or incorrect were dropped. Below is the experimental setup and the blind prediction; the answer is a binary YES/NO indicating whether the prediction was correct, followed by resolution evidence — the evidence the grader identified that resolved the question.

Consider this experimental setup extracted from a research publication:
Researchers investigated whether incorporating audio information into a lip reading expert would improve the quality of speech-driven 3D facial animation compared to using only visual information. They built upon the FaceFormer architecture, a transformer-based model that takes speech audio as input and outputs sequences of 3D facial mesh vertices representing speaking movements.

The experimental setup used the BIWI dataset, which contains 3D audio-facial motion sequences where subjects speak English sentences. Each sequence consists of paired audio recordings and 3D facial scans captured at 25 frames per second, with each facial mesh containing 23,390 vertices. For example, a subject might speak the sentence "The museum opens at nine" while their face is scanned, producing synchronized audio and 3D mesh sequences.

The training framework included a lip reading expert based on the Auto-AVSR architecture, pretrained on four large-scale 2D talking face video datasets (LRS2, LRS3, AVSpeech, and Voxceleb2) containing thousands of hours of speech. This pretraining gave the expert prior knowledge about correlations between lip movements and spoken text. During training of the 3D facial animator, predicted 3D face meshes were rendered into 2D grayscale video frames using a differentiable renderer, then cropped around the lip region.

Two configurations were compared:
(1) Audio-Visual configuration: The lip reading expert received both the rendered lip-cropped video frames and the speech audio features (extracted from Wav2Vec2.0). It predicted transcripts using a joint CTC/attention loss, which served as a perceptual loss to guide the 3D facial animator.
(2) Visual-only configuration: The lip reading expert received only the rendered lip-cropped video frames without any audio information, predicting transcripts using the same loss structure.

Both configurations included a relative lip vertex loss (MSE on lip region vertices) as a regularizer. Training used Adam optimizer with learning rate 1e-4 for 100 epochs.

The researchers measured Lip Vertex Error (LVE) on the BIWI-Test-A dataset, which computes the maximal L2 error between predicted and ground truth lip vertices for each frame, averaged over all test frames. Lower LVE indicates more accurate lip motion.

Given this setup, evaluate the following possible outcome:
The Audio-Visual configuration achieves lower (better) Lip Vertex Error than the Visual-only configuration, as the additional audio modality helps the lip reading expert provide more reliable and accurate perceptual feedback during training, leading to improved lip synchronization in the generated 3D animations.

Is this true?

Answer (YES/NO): YES